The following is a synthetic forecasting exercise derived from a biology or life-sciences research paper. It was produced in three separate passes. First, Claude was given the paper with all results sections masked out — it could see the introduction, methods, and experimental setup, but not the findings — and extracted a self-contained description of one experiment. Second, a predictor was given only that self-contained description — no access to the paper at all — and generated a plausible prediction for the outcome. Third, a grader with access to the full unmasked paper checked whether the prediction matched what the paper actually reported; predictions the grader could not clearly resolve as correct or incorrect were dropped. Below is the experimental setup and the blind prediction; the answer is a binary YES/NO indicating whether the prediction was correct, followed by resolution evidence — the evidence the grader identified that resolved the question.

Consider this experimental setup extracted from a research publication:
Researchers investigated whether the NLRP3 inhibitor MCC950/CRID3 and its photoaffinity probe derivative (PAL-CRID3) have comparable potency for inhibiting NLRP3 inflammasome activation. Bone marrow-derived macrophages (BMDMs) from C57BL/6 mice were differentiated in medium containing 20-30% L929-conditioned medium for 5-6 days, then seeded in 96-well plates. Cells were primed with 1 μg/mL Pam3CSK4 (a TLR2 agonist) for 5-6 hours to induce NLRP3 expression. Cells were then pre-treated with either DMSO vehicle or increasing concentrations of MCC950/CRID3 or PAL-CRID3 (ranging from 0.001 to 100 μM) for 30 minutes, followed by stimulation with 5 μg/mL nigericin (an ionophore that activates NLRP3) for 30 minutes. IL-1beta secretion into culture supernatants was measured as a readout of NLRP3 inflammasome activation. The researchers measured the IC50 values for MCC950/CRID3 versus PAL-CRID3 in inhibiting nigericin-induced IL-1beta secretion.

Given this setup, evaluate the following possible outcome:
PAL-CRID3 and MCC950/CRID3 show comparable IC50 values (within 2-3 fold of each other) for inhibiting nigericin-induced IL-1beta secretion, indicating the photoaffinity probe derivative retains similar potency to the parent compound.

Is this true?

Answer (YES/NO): NO